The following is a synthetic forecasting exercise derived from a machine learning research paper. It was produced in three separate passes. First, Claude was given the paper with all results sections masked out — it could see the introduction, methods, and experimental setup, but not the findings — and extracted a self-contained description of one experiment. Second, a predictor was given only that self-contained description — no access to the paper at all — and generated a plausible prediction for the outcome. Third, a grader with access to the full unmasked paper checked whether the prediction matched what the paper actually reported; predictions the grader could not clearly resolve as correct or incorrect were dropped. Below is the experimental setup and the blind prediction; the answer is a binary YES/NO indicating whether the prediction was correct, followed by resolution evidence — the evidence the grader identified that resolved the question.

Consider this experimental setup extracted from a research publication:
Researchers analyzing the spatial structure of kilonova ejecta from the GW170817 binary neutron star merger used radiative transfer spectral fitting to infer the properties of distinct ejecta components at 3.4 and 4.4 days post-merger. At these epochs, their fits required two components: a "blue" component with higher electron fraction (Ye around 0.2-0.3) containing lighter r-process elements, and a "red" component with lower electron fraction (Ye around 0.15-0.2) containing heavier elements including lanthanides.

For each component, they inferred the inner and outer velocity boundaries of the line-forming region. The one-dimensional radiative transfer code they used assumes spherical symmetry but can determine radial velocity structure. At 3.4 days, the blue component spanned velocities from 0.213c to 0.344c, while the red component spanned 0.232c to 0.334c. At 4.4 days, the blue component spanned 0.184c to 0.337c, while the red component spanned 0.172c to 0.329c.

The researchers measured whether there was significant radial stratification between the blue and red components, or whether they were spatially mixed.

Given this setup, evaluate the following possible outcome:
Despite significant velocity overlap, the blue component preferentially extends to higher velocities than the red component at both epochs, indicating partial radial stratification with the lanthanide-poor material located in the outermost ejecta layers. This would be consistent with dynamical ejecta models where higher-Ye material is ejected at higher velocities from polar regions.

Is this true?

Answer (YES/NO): NO